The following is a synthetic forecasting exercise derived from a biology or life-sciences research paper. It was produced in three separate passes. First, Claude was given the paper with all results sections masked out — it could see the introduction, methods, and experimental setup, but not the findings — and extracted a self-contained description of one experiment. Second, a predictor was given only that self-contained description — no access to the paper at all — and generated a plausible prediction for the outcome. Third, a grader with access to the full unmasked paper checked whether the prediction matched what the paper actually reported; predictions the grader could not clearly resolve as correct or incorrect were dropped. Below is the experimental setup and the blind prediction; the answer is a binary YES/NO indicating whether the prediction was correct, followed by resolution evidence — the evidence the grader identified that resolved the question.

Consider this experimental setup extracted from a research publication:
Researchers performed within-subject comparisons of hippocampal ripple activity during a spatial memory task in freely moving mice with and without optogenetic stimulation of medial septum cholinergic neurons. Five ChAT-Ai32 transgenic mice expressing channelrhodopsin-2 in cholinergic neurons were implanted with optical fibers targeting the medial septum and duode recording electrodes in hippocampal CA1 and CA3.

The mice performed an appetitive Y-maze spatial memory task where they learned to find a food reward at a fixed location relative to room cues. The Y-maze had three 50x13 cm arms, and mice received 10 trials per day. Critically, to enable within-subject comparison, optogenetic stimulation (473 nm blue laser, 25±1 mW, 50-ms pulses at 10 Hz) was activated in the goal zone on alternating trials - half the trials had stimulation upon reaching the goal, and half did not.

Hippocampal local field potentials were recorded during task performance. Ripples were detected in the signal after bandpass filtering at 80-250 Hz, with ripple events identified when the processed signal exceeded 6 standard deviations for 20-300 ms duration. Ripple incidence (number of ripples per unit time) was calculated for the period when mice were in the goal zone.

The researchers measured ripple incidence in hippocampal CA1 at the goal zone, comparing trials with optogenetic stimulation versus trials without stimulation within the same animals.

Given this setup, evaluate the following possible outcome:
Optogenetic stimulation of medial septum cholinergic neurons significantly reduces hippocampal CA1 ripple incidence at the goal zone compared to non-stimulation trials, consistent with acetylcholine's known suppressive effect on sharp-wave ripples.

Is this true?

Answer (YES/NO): YES